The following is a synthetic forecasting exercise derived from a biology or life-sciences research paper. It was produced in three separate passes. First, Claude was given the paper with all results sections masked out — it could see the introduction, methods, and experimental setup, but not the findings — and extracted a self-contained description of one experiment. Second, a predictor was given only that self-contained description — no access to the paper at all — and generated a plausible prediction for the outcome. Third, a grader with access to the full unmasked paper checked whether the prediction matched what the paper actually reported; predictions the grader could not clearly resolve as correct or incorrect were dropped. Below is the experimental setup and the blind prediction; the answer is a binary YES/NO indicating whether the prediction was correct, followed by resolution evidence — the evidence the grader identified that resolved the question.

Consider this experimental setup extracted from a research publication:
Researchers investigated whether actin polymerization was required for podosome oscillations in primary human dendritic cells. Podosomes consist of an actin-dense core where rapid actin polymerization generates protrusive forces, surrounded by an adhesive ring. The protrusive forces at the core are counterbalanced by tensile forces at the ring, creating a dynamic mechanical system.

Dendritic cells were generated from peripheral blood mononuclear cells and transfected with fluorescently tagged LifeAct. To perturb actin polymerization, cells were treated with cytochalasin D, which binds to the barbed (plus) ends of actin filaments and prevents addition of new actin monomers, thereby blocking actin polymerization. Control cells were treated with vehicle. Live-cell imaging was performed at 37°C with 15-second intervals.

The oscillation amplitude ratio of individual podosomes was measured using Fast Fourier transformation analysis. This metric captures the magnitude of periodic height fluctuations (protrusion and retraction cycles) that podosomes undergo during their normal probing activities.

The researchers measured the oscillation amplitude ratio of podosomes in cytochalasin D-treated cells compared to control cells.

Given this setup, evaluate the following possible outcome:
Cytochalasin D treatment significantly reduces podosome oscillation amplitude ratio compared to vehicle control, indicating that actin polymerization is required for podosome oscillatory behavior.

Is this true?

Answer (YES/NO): YES